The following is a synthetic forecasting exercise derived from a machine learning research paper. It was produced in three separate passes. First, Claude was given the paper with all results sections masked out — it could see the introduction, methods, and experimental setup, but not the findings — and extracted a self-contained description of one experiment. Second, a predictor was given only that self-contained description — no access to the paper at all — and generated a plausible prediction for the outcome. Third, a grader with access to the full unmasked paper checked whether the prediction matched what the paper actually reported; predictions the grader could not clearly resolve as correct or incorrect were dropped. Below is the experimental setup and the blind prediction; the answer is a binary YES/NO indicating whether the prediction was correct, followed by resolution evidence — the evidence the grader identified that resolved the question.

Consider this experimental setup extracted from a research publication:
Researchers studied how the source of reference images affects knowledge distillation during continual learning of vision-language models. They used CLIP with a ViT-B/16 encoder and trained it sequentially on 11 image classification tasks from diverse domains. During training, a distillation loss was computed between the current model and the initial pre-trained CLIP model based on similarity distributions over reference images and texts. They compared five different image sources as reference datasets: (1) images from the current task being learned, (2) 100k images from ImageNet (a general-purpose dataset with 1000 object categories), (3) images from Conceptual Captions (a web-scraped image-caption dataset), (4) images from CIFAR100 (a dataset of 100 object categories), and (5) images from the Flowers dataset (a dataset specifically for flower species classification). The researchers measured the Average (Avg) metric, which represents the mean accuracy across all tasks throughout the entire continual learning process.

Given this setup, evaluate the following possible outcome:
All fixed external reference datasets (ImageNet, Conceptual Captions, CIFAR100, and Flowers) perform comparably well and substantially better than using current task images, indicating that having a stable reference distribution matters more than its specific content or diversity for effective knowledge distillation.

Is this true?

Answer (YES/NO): NO